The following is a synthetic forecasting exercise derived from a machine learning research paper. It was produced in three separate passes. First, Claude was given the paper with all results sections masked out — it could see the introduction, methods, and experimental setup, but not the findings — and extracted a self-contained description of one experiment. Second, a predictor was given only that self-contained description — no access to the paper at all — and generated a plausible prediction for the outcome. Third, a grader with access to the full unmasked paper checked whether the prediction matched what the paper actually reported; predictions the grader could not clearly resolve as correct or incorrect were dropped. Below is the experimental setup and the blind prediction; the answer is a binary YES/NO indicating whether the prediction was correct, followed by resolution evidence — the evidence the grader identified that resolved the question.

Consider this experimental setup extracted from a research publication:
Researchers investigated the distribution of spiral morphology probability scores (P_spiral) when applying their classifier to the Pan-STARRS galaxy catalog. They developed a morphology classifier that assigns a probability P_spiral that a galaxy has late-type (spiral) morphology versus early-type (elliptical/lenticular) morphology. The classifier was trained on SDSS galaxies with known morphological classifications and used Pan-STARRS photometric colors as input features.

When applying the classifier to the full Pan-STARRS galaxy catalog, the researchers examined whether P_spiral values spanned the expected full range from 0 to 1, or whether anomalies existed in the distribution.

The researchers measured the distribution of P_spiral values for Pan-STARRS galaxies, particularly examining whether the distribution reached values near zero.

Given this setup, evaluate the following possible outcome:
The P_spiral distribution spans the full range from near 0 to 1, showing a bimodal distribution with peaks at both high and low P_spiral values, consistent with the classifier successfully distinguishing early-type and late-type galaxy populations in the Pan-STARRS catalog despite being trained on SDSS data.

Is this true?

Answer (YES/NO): NO